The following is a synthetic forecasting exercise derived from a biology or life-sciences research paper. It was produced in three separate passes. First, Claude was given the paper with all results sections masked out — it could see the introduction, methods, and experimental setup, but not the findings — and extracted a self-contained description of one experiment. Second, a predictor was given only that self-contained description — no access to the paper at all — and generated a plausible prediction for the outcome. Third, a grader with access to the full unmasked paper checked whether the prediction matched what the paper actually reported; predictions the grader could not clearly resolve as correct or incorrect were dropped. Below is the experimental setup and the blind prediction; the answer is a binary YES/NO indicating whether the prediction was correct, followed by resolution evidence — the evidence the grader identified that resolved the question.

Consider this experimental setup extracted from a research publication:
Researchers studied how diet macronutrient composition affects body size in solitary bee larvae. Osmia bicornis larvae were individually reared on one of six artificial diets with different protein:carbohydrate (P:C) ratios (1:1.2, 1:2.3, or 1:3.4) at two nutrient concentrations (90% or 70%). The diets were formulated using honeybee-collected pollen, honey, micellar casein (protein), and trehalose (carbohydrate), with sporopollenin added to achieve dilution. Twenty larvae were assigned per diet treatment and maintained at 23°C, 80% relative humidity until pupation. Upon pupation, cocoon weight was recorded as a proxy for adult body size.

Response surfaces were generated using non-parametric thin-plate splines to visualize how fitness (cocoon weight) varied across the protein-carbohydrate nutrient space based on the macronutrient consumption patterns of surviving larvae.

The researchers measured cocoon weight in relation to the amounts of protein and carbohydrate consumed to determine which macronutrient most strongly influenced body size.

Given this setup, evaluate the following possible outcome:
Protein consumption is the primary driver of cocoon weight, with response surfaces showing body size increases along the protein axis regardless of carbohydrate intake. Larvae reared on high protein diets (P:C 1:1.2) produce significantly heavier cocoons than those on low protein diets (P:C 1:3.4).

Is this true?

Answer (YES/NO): NO